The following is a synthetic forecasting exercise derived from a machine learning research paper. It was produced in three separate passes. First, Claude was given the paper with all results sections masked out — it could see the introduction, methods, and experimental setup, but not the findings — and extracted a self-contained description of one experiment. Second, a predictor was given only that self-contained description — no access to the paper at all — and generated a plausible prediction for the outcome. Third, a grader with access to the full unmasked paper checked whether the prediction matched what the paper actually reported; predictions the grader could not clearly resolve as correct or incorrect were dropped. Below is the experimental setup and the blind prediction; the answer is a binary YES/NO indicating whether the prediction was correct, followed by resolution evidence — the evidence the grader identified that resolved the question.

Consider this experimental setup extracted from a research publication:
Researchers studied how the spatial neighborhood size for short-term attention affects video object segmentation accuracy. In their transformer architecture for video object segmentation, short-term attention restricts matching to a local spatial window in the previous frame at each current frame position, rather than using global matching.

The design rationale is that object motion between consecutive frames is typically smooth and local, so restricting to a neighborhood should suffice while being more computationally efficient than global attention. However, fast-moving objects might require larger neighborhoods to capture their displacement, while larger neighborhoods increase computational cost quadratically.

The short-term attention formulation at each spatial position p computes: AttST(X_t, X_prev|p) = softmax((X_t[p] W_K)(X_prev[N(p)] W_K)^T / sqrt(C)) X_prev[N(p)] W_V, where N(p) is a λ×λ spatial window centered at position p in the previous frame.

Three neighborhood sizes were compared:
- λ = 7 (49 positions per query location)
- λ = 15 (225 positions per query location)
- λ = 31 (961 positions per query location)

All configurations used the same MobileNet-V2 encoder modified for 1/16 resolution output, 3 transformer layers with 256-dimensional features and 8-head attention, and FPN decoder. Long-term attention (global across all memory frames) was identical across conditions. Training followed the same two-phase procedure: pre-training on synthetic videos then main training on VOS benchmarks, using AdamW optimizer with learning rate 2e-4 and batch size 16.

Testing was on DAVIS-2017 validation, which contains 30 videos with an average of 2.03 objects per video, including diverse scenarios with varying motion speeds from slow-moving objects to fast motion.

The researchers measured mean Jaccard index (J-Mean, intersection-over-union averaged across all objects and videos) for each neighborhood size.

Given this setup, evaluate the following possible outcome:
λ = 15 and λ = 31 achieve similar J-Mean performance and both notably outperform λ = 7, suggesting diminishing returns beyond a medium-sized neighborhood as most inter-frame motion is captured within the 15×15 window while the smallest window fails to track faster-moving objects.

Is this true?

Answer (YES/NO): NO